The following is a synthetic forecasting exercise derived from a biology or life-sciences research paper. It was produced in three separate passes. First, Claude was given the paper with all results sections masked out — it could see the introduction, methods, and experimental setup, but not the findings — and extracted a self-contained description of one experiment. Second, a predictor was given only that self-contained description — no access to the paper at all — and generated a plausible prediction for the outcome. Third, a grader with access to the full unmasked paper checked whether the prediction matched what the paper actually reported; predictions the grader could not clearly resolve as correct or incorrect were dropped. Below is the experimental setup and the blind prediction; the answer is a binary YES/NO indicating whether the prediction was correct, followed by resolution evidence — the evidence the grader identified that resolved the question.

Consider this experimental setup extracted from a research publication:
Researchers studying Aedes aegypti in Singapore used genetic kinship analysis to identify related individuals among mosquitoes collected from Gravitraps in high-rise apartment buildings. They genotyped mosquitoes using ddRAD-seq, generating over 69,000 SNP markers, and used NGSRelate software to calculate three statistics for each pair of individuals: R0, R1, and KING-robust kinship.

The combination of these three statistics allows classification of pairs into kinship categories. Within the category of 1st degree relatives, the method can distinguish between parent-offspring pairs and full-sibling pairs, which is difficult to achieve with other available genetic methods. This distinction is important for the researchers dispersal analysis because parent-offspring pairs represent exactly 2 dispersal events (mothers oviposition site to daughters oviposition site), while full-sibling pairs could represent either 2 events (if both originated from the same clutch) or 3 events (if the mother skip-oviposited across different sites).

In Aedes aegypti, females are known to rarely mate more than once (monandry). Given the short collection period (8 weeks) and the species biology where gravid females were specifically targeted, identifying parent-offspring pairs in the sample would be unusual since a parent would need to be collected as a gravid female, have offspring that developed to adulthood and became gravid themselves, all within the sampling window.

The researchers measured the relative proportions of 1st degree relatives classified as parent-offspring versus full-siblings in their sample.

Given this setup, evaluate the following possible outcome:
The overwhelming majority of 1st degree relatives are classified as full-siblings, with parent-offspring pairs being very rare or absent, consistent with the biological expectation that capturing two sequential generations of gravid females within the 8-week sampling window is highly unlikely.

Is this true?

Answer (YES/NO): YES